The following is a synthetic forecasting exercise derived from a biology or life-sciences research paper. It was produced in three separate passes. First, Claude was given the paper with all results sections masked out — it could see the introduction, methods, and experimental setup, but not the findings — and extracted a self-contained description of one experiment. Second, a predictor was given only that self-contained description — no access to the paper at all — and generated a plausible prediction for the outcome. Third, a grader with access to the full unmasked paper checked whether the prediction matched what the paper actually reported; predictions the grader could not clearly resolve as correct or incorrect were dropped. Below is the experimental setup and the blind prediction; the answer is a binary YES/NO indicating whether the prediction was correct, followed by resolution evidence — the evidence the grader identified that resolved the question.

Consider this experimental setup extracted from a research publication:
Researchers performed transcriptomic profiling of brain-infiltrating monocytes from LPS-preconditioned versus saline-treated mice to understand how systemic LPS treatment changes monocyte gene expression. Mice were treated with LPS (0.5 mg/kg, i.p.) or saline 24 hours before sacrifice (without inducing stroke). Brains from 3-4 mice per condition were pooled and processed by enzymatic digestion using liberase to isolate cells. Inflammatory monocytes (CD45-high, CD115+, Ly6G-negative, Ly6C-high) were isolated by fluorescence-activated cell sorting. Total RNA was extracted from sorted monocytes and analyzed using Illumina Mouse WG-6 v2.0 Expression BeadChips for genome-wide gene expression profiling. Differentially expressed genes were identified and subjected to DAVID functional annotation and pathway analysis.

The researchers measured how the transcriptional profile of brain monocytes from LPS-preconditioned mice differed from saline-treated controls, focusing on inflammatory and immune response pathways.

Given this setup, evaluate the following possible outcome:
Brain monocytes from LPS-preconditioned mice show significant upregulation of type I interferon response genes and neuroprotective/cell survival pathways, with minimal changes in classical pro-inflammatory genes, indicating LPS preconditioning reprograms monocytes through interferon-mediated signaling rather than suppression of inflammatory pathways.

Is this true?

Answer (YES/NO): NO